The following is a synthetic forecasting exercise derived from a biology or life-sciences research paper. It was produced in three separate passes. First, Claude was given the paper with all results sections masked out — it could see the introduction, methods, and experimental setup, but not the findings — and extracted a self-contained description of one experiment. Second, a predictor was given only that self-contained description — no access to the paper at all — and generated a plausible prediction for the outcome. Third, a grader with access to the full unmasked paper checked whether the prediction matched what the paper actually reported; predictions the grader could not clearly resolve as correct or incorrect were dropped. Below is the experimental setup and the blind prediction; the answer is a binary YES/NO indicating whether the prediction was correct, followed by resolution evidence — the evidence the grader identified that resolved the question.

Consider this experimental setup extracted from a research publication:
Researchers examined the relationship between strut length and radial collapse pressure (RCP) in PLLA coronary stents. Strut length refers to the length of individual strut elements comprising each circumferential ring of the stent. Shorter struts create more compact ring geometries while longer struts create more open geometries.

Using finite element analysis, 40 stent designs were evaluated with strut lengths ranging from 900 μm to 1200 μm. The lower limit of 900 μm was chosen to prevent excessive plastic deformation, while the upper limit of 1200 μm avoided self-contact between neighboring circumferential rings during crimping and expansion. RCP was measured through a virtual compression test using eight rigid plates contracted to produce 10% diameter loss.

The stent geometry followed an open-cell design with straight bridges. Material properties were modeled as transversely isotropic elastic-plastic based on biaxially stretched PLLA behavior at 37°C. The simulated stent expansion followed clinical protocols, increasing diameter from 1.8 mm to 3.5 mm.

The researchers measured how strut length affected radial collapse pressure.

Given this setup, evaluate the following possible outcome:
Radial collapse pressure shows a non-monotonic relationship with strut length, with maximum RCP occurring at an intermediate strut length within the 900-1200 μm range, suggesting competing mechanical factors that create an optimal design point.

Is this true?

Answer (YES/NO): NO